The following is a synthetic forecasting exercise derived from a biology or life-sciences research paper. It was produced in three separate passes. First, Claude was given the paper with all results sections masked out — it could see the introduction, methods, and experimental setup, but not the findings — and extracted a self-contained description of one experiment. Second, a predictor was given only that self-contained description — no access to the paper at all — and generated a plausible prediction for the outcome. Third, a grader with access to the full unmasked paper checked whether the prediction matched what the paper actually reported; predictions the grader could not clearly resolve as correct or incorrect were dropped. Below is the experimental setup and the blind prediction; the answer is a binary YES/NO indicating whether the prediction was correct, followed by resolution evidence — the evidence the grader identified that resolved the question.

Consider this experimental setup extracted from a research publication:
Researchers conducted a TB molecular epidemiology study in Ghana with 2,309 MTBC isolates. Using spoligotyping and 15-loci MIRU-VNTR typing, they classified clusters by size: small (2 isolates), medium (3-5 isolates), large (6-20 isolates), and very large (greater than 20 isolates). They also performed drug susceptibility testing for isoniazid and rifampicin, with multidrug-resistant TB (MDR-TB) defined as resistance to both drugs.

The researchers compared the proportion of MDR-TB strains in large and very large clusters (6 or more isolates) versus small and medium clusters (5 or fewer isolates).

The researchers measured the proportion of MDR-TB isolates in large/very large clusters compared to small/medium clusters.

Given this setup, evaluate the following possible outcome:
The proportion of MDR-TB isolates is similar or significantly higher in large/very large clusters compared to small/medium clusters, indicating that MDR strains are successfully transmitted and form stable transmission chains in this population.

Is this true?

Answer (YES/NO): NO